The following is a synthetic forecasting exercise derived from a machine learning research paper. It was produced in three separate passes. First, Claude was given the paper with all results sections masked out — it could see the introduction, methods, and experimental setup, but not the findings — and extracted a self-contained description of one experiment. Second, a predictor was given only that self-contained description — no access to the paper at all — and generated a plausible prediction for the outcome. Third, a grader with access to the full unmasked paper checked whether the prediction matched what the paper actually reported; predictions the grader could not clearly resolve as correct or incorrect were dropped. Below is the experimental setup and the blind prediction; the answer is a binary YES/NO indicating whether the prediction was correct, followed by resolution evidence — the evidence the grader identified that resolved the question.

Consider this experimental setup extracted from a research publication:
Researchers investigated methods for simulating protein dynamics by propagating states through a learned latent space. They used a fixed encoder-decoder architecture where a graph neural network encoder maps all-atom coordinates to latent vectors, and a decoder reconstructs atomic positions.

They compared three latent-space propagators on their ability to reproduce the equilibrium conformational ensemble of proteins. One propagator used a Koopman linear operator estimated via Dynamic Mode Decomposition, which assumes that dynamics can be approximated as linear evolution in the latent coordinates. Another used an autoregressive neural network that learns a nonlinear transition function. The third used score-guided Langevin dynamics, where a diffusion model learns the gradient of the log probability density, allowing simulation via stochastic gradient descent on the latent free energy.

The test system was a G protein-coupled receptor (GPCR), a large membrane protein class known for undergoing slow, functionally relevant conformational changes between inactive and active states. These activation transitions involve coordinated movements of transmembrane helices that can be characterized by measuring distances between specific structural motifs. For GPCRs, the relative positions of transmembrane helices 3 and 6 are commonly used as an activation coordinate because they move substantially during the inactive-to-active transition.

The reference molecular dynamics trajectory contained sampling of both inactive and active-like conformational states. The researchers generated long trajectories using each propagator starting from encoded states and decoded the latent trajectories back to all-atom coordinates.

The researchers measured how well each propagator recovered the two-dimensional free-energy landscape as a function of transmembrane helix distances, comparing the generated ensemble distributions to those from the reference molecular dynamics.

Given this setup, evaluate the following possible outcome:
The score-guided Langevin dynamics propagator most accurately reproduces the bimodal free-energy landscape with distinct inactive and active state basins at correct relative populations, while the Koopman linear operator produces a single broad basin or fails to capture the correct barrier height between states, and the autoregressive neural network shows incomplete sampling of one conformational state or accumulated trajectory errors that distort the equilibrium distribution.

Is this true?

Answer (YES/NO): NO